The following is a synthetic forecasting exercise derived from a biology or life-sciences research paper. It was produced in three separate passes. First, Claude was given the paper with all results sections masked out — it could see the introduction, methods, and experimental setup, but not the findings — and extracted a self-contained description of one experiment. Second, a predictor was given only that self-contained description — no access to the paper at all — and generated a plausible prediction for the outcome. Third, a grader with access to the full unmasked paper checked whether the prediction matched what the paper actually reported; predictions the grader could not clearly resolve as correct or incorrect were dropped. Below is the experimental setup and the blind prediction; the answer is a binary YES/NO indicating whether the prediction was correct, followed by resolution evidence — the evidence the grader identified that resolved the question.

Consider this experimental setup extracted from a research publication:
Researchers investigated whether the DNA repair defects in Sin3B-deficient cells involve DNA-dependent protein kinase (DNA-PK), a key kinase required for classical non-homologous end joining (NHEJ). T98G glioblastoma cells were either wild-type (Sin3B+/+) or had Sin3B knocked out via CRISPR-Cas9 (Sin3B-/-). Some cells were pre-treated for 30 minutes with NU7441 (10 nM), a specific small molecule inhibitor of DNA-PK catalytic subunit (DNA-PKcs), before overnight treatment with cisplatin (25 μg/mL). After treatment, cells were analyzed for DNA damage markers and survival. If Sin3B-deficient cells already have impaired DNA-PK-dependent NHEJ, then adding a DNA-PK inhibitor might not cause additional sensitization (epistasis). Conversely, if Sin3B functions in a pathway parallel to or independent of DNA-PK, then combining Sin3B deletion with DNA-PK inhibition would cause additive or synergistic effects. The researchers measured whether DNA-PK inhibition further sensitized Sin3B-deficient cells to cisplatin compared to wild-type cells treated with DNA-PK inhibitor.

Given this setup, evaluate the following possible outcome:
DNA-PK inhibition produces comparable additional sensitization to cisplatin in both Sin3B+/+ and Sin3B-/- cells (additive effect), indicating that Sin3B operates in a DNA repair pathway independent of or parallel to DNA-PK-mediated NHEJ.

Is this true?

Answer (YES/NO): NO